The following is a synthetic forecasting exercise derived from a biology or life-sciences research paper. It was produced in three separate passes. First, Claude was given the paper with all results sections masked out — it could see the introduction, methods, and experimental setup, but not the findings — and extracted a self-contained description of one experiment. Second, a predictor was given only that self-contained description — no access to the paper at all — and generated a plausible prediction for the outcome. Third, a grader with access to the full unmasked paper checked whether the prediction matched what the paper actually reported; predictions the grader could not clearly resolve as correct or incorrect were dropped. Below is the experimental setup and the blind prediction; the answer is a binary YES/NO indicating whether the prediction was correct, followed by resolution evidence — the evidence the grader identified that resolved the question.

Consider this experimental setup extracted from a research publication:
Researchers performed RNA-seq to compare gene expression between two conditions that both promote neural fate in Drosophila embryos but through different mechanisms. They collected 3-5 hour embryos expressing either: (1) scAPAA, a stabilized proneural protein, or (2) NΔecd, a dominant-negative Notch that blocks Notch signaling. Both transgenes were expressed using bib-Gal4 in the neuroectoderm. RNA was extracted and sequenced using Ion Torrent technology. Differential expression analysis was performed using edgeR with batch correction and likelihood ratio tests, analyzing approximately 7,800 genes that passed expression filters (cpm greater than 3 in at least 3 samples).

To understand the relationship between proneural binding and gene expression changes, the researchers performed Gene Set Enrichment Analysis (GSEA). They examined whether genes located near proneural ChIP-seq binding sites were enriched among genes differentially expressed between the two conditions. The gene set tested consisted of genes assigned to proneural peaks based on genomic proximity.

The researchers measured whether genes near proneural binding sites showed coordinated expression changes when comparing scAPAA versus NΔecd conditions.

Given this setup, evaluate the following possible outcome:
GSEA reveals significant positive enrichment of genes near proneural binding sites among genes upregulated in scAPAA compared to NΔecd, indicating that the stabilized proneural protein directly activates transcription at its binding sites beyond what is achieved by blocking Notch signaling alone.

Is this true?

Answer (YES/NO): YES